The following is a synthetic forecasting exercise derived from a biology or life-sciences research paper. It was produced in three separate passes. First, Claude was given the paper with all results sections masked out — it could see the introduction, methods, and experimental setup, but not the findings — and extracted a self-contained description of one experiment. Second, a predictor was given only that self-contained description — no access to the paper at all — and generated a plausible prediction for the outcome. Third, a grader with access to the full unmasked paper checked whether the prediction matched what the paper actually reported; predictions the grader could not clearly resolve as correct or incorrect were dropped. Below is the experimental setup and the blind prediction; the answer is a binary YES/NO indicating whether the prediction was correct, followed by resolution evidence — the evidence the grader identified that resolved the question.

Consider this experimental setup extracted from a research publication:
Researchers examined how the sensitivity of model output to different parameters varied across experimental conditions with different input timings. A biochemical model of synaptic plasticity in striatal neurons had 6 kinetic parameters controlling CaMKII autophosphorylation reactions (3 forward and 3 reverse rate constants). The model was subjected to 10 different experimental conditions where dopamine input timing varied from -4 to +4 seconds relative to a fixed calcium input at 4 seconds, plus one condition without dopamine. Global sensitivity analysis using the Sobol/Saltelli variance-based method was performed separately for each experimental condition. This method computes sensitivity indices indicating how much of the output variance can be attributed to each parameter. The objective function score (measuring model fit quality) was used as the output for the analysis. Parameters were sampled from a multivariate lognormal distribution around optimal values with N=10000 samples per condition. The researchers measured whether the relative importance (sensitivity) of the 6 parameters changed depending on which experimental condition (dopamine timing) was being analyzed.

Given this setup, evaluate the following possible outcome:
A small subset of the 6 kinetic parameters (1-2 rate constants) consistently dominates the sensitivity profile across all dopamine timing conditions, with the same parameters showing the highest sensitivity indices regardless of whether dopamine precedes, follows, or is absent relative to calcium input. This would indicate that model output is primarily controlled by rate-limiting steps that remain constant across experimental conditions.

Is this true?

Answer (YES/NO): NO